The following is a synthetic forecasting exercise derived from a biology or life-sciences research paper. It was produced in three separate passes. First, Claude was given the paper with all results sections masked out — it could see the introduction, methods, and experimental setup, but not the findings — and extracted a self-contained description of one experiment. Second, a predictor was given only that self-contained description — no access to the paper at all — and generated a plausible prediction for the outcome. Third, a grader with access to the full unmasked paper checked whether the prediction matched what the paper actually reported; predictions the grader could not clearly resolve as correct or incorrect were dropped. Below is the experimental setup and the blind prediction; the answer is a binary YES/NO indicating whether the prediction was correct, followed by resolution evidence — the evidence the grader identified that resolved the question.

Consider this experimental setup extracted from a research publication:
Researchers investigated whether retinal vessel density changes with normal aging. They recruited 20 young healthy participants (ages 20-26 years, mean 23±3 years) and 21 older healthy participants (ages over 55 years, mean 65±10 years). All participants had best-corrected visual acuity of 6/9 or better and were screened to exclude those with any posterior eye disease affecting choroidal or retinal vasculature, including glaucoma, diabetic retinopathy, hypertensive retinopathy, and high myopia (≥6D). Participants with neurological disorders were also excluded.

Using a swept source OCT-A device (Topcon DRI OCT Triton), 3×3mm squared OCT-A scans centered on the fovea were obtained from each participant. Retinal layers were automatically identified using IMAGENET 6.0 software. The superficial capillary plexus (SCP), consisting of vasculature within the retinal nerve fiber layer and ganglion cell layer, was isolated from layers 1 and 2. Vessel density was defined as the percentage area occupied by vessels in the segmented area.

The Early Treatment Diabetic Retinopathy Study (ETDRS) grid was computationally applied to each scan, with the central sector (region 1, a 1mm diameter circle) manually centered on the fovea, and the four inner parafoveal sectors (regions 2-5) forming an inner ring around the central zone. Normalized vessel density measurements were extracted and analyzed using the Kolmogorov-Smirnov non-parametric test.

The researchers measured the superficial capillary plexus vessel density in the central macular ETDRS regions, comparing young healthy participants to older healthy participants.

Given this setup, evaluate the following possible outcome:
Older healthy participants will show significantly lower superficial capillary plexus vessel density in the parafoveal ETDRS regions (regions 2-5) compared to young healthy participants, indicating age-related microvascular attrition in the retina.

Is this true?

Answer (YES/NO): NO